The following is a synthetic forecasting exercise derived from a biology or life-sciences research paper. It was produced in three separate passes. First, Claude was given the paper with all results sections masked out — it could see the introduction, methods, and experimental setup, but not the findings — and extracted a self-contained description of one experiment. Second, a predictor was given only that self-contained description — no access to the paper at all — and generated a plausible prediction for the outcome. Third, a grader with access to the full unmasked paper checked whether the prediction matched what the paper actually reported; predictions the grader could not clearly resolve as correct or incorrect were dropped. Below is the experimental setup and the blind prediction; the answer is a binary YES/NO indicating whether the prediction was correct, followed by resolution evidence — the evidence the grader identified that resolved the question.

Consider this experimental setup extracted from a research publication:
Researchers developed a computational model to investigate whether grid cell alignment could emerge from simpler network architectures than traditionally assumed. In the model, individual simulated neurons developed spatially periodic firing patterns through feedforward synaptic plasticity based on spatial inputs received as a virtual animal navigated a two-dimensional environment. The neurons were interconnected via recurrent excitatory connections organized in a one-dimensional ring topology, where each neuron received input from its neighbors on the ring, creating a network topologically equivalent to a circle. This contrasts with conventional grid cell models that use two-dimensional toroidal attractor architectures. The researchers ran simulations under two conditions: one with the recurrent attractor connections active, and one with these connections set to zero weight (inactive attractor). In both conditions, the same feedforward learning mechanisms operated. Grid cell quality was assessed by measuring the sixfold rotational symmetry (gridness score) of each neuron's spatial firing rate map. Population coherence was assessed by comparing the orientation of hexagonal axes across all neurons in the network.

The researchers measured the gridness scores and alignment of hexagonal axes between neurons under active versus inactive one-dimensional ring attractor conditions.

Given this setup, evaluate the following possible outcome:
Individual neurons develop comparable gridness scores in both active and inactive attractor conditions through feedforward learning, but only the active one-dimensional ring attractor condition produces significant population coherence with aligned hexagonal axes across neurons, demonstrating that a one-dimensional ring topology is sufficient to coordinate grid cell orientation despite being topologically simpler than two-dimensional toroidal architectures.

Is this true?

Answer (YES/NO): NO